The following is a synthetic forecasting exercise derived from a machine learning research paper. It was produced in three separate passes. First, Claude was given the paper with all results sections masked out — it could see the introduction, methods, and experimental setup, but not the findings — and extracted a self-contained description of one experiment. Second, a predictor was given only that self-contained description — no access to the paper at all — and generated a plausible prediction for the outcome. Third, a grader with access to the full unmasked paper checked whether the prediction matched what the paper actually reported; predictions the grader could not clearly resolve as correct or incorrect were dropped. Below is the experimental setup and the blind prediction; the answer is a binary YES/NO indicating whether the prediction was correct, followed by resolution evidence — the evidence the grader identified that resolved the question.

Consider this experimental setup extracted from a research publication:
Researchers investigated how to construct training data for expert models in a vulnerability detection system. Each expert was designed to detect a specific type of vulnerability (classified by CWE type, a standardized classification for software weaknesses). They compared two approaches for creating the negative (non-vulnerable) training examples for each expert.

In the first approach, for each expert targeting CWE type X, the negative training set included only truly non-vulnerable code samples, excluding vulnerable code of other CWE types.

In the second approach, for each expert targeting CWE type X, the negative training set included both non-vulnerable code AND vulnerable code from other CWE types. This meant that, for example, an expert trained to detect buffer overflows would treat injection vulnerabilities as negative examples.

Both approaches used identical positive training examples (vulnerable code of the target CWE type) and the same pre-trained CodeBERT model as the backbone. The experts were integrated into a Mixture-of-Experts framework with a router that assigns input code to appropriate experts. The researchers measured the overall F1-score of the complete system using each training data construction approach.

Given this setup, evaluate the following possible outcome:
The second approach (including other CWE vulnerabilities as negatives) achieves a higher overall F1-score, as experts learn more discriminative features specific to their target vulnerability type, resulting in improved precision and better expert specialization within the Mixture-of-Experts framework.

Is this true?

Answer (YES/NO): YES